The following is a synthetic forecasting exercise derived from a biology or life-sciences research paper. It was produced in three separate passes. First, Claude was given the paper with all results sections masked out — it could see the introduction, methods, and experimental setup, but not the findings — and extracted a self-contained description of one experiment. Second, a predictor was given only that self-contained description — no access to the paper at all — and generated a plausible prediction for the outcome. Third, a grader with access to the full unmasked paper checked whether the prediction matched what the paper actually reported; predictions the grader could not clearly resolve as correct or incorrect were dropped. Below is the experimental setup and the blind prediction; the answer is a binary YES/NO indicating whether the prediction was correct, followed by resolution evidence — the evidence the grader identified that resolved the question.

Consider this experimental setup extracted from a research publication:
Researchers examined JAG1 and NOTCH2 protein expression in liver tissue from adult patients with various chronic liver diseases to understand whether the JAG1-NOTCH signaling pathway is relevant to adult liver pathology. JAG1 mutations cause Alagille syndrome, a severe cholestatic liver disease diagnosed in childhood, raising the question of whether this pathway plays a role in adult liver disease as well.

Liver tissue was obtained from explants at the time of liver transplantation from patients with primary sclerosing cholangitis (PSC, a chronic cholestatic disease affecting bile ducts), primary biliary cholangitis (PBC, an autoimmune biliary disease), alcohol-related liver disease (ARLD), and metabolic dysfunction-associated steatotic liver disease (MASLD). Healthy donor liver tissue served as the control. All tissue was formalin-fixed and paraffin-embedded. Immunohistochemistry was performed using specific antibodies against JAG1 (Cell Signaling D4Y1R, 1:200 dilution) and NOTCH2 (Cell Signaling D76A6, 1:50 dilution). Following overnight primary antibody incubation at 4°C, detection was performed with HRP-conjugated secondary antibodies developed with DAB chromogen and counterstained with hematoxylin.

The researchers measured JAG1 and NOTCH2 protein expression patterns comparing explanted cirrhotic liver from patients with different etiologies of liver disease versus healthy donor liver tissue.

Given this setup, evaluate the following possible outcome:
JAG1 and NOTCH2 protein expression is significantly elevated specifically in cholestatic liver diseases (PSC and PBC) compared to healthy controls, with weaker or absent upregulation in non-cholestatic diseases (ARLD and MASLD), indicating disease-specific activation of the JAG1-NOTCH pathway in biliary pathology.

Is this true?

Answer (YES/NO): NO